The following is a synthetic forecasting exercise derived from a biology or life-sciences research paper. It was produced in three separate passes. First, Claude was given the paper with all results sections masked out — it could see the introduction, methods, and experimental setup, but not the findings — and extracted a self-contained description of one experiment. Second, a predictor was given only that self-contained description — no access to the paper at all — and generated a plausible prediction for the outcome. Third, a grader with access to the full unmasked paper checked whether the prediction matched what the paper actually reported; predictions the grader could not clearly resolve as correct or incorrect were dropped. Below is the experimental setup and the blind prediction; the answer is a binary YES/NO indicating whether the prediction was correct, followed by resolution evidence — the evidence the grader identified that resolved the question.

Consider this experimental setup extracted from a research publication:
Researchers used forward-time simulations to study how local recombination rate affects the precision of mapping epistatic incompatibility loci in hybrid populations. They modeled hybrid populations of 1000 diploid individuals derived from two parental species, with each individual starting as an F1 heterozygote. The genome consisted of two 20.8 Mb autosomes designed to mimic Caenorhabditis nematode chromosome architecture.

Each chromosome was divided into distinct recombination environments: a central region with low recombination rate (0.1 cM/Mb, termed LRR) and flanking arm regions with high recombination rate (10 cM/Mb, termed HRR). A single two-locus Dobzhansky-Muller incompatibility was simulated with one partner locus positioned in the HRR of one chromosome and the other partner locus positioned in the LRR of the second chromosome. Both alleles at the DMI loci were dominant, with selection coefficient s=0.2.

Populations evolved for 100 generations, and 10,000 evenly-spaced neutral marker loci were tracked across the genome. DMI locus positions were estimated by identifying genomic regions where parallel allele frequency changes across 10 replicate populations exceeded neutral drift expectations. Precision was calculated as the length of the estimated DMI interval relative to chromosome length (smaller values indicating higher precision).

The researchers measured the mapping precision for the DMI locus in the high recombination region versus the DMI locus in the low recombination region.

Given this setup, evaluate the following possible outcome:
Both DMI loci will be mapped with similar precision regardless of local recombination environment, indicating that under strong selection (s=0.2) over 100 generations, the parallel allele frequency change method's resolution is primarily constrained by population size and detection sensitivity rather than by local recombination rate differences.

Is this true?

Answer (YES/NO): NO